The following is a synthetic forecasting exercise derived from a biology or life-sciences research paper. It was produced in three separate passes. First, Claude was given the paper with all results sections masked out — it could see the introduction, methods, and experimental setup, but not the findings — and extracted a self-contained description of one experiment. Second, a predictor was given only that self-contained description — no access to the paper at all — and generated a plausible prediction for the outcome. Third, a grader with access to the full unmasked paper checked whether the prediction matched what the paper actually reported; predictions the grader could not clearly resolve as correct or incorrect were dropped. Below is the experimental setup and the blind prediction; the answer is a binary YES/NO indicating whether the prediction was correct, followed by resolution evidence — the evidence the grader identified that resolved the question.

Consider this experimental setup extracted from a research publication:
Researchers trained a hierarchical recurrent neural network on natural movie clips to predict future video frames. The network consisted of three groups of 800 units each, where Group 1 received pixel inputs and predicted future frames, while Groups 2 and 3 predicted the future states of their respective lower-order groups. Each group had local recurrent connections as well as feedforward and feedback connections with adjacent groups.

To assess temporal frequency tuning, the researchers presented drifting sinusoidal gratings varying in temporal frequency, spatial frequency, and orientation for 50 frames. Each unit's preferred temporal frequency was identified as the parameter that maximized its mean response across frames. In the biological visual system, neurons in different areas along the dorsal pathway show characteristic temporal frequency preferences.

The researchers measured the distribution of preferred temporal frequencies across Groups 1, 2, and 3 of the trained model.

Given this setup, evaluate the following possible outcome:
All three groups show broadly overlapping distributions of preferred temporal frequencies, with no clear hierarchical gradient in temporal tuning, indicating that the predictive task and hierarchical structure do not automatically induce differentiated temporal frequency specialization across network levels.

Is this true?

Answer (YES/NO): NO